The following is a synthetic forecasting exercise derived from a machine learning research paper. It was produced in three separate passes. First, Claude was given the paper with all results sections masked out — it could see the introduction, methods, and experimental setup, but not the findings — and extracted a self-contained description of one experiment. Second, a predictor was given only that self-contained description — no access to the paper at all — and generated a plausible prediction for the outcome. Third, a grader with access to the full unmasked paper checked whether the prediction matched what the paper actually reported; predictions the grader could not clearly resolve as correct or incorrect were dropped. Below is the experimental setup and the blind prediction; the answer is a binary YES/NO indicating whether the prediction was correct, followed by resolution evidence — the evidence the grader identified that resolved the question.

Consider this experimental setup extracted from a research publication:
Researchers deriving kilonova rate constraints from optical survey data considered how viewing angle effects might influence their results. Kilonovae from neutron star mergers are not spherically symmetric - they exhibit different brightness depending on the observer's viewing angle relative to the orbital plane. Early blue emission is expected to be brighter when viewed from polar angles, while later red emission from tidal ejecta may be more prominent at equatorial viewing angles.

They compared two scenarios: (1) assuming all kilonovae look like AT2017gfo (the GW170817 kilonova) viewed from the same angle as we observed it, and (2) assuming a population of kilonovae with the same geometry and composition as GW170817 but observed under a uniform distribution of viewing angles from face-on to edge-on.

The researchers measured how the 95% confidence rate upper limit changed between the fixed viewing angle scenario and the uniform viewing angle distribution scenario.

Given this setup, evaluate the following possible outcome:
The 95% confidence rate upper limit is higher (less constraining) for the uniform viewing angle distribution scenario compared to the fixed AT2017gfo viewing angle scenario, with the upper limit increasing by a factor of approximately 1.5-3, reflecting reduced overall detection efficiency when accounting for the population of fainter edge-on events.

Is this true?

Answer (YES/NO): YES